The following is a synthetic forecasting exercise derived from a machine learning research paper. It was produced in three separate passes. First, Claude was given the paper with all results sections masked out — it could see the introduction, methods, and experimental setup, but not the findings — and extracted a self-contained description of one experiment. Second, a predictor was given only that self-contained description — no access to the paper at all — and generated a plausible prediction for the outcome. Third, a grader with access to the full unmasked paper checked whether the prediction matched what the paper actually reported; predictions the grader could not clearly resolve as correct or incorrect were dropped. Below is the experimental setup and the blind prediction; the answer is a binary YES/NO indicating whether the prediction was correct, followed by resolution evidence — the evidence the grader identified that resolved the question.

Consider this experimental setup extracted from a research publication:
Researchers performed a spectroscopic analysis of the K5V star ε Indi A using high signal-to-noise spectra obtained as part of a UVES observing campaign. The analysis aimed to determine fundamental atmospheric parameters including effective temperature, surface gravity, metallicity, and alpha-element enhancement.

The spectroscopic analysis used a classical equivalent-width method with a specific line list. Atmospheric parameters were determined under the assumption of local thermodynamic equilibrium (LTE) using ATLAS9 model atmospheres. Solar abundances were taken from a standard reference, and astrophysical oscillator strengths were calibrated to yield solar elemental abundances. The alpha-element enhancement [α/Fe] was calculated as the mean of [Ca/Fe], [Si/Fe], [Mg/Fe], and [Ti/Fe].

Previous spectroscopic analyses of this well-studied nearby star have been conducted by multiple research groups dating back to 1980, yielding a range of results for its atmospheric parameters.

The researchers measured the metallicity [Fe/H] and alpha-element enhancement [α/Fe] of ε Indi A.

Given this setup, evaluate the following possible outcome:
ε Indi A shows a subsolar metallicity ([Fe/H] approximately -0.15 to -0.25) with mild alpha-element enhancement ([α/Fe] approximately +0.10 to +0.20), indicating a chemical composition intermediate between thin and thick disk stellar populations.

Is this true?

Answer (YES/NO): NO